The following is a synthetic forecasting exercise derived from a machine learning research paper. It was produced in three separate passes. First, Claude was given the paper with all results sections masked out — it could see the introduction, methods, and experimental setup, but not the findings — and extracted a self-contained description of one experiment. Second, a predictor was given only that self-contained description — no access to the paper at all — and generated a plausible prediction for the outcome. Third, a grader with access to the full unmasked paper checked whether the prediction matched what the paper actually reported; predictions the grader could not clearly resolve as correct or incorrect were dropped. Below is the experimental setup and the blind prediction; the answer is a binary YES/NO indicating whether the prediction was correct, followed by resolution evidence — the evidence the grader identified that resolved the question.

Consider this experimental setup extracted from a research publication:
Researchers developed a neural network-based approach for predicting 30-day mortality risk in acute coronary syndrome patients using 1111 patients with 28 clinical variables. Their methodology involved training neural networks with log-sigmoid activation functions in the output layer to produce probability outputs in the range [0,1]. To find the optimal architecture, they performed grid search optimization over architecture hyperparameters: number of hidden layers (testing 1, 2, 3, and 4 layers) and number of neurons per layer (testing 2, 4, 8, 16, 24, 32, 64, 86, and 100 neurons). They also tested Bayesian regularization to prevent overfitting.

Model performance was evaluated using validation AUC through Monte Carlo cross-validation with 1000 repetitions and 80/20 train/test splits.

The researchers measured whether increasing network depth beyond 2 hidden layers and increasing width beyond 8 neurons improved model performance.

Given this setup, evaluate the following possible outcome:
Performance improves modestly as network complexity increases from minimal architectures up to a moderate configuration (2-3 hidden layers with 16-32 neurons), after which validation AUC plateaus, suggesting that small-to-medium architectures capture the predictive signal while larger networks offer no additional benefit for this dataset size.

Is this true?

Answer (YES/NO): NO